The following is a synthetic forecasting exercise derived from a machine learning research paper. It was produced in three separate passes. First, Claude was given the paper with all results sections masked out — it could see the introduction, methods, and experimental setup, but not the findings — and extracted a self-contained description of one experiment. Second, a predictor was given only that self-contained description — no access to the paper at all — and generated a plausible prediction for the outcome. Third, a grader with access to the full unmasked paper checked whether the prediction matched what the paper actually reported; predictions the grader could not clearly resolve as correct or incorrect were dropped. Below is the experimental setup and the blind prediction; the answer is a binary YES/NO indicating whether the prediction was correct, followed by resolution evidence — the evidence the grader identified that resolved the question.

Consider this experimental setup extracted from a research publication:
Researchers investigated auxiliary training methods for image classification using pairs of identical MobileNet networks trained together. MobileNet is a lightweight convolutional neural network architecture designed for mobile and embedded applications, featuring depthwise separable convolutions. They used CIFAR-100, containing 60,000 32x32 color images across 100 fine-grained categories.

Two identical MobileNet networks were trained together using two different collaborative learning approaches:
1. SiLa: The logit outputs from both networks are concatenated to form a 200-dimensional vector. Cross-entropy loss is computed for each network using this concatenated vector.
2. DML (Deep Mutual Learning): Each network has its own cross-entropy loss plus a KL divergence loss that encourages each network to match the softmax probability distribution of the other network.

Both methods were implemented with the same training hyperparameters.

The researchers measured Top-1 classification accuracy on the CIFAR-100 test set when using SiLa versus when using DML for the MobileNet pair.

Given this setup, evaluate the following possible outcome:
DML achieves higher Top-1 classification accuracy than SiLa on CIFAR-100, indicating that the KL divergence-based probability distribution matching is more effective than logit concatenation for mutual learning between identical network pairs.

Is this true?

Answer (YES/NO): YES